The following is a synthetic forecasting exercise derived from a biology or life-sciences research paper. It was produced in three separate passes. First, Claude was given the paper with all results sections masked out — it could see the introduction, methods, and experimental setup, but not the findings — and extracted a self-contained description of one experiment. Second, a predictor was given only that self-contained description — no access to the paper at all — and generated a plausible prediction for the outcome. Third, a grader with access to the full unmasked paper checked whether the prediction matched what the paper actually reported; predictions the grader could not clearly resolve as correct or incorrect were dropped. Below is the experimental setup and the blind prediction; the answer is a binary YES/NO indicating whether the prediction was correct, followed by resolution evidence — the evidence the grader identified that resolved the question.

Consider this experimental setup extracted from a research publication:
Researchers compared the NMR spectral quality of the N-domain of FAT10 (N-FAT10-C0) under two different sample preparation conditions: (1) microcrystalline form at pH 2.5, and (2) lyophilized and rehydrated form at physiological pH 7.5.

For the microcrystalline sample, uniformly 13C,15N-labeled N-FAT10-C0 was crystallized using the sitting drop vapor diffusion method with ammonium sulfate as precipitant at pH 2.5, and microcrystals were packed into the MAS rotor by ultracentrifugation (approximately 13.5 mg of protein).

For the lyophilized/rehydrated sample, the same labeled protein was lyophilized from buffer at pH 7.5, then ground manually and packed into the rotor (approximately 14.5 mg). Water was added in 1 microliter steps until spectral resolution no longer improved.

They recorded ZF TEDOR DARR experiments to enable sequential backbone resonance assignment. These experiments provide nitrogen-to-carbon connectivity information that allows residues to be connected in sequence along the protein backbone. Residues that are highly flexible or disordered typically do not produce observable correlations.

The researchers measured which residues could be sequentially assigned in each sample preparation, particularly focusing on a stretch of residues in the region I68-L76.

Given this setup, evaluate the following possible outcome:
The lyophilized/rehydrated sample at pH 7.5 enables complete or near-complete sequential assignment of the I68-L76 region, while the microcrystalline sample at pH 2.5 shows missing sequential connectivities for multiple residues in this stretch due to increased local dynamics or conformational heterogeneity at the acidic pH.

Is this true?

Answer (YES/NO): NO